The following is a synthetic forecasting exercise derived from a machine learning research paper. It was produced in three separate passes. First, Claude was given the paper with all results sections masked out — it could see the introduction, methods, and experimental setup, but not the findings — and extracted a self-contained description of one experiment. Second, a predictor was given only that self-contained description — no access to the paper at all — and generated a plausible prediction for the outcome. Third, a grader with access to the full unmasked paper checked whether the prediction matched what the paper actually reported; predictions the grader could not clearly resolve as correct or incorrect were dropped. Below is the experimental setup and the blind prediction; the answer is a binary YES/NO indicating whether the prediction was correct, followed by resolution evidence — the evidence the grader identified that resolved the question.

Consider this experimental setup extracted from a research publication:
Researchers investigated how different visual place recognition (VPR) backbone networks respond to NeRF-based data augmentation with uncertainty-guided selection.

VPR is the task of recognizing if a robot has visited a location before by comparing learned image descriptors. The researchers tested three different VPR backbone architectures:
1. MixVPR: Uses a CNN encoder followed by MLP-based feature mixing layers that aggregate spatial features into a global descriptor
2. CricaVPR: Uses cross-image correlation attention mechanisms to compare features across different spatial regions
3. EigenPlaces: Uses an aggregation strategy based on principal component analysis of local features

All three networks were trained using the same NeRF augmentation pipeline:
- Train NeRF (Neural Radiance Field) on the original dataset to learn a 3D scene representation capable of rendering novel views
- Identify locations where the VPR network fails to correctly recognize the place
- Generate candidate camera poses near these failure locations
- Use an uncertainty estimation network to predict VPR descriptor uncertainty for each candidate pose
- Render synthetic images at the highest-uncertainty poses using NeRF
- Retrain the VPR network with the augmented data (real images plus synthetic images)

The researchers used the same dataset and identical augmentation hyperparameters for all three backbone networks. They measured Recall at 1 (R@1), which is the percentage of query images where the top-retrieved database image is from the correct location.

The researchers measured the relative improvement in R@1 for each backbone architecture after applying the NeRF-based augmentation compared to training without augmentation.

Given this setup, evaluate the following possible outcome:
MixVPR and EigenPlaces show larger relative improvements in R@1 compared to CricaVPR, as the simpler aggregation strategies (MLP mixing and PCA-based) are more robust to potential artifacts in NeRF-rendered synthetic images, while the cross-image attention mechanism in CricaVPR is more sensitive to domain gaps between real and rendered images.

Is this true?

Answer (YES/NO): NO